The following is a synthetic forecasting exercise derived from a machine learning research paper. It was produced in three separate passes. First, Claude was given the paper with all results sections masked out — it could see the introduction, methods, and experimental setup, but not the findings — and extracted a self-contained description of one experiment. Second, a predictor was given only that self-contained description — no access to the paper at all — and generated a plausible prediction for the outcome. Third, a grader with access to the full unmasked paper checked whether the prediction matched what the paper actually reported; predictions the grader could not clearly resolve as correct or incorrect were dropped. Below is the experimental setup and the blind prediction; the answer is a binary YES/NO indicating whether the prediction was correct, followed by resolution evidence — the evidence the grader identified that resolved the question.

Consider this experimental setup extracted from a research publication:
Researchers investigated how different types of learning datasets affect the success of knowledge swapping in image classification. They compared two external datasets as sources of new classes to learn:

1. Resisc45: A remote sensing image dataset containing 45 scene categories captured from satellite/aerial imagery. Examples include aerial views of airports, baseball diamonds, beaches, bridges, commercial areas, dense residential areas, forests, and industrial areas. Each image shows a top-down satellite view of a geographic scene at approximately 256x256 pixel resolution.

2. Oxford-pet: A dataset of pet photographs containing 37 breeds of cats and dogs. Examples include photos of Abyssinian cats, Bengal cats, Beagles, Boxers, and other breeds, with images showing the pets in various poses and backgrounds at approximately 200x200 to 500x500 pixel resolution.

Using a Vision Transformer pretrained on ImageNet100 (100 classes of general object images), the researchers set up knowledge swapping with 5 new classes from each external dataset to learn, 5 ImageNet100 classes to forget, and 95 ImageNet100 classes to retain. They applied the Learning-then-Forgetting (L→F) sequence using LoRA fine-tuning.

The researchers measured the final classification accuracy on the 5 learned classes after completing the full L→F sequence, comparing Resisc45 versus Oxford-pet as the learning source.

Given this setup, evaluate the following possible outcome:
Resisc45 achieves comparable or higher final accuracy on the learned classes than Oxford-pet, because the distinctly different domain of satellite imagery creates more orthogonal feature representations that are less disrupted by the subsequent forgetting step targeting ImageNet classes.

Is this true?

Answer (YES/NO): YES